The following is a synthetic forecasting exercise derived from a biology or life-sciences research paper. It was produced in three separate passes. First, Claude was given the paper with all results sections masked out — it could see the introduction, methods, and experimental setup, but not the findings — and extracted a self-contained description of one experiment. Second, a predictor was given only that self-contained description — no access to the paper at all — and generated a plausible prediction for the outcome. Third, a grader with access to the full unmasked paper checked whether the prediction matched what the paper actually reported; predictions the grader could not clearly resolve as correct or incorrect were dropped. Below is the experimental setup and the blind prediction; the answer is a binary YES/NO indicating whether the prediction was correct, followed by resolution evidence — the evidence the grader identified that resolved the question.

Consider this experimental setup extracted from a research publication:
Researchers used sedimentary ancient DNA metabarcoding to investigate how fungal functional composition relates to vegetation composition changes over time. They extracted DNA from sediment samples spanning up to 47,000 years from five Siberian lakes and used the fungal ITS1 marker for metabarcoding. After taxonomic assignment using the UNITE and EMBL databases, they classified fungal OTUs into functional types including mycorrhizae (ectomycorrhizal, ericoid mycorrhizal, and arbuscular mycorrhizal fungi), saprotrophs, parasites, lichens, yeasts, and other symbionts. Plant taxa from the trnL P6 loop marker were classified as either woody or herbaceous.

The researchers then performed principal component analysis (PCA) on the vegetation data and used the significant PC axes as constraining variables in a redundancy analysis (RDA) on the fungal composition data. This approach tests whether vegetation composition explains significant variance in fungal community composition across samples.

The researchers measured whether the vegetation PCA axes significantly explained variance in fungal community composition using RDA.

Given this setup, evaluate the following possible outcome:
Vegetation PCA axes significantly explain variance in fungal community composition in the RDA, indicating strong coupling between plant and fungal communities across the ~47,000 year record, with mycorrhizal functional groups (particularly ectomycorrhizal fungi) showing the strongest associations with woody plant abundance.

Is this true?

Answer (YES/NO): NO